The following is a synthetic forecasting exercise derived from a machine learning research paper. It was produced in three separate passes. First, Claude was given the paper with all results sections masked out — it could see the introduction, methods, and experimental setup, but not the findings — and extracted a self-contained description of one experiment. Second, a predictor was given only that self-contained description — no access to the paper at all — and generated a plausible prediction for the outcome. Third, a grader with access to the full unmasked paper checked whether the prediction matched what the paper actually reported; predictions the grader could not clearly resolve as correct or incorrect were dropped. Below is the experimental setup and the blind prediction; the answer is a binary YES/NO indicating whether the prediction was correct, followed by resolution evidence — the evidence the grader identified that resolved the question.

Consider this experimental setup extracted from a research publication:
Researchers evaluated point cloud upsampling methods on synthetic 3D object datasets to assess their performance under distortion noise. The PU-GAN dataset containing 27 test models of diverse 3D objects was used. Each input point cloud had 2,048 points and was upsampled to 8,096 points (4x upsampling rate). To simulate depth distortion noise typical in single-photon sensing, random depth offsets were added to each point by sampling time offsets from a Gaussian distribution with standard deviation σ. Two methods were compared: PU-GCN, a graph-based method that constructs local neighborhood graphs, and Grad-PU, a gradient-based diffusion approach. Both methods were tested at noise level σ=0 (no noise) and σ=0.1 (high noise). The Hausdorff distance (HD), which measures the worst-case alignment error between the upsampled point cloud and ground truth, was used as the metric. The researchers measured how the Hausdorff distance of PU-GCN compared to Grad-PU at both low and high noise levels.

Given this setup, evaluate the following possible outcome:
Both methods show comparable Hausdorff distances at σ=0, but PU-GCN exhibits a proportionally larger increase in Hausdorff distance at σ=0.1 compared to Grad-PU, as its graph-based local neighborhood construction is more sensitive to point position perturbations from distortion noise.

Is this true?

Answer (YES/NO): NO